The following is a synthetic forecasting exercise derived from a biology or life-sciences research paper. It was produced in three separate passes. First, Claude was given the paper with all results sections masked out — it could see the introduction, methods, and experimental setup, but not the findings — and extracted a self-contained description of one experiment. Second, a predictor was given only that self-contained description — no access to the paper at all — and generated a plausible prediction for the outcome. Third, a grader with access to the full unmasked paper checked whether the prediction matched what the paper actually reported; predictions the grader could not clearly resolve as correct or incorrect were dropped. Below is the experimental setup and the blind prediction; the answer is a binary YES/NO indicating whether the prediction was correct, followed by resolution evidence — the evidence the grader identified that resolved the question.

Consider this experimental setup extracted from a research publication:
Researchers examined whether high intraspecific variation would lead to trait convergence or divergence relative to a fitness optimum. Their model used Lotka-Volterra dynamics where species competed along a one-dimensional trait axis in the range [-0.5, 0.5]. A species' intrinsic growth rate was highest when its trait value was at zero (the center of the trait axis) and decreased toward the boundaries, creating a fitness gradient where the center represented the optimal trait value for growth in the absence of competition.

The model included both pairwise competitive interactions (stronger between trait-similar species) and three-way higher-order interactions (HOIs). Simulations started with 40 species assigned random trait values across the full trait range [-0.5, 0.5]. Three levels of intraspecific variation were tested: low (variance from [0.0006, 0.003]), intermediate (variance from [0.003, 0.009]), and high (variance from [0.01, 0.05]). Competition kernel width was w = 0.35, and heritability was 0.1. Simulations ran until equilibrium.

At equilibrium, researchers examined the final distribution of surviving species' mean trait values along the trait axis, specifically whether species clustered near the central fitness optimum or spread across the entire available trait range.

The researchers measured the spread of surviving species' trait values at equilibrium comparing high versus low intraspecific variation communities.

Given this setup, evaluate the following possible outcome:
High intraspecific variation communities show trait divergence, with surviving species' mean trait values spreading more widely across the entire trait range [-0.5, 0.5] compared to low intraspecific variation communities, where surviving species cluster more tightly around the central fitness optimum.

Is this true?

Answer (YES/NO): NO